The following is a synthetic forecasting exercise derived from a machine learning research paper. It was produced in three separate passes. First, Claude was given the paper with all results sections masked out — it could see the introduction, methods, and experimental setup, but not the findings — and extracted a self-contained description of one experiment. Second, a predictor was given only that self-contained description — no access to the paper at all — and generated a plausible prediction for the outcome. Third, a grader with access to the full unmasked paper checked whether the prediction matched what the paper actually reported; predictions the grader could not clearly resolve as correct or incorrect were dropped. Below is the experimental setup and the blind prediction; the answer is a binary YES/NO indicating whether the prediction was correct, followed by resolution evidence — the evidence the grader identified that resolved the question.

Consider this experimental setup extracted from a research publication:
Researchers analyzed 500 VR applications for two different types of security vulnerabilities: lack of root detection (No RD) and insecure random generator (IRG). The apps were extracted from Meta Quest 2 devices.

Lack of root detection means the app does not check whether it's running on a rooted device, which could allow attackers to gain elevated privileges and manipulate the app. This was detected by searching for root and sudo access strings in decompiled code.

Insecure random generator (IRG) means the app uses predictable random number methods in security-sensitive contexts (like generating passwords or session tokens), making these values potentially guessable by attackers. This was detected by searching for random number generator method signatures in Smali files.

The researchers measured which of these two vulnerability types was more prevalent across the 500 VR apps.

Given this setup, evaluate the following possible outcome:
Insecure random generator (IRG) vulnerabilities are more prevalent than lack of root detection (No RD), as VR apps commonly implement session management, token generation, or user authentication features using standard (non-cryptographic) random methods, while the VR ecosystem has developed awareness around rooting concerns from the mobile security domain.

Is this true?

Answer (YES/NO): NO